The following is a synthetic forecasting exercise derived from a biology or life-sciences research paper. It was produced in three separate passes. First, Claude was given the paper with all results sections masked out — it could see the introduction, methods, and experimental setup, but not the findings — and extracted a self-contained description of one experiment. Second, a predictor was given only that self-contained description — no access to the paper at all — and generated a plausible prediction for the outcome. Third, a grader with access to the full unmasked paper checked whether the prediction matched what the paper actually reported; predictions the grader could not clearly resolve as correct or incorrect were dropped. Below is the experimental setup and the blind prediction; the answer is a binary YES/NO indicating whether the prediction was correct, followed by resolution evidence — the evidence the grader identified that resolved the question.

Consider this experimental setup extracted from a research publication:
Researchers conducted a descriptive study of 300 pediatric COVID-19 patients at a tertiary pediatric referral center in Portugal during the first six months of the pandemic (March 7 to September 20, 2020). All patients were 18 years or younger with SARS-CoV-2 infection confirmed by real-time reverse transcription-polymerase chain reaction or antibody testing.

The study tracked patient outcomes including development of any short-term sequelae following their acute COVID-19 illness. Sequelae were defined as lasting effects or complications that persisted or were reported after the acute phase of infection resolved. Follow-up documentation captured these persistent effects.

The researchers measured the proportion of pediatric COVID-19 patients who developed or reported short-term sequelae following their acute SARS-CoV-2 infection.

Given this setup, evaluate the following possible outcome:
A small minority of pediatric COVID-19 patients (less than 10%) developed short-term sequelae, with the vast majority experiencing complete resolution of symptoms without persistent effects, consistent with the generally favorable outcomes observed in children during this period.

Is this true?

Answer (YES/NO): YES